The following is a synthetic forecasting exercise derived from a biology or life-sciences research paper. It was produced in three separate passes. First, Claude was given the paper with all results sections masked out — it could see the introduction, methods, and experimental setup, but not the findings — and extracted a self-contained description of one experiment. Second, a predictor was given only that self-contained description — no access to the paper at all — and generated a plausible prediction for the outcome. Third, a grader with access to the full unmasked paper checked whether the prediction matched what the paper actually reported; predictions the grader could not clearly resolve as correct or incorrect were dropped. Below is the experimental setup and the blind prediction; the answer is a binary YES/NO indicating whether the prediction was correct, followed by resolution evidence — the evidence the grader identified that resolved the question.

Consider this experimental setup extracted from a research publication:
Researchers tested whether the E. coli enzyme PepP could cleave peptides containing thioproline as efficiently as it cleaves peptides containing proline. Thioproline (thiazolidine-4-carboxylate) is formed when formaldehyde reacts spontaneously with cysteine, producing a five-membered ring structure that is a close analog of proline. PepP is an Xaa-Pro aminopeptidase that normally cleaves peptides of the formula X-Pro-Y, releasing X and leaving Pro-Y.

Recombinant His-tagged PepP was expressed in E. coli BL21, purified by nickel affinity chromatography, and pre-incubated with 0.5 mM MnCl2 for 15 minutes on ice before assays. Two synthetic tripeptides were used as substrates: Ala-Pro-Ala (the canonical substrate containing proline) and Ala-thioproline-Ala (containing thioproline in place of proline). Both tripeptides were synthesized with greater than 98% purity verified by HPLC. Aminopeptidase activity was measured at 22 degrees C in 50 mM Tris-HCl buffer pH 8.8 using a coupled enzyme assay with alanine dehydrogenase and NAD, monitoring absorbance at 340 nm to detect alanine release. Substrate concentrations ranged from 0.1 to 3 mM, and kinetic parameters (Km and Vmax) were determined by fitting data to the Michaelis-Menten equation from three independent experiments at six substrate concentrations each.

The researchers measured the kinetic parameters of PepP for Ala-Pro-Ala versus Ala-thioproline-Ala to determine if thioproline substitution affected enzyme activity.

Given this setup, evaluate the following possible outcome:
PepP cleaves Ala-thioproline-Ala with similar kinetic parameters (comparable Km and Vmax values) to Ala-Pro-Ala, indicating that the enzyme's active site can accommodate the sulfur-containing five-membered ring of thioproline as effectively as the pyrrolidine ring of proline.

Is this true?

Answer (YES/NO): YES